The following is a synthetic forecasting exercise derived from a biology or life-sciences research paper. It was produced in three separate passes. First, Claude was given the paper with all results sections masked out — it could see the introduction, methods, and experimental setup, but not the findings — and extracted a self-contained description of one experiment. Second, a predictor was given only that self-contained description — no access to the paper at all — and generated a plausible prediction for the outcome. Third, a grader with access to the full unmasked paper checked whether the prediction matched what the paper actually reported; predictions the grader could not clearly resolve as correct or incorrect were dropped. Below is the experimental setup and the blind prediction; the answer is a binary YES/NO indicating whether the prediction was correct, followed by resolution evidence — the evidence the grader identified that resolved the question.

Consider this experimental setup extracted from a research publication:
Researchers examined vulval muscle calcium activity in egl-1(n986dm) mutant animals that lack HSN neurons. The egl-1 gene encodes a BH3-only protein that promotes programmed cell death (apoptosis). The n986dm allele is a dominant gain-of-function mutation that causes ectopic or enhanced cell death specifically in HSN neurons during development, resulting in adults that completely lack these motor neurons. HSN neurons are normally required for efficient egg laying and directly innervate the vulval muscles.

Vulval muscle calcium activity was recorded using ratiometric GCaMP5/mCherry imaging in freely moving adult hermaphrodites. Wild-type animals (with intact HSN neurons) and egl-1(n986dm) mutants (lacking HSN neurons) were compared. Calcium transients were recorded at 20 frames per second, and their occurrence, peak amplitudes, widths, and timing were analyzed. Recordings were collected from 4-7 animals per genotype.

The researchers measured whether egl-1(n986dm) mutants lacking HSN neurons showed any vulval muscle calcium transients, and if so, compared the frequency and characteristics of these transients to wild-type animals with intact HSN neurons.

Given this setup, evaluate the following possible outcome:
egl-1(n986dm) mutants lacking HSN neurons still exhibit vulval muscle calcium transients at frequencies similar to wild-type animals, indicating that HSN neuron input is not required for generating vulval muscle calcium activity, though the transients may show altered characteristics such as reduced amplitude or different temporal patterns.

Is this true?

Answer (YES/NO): NO